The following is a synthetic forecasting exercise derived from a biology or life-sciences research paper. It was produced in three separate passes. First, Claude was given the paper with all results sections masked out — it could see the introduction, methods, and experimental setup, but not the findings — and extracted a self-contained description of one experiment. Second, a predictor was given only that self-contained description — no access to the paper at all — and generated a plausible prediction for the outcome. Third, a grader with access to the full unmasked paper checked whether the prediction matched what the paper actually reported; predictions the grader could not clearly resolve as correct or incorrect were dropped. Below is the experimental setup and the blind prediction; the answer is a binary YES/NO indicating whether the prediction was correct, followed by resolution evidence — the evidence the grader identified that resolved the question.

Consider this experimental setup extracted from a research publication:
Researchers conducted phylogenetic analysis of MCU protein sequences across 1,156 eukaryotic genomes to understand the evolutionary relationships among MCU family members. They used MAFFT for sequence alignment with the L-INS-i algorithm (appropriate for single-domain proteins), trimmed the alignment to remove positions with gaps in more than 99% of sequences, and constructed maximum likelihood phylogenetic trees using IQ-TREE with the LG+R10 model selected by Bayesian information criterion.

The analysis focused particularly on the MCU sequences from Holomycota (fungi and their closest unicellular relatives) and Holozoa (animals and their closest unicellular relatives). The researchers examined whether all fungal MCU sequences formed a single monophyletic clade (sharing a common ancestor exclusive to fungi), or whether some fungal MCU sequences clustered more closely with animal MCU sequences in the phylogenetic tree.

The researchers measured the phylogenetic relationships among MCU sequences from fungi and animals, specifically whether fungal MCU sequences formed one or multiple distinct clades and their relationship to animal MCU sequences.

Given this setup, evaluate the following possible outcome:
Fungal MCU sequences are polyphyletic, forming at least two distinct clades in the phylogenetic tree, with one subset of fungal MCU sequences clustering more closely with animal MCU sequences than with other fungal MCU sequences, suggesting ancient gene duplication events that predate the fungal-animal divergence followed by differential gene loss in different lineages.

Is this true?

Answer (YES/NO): YES